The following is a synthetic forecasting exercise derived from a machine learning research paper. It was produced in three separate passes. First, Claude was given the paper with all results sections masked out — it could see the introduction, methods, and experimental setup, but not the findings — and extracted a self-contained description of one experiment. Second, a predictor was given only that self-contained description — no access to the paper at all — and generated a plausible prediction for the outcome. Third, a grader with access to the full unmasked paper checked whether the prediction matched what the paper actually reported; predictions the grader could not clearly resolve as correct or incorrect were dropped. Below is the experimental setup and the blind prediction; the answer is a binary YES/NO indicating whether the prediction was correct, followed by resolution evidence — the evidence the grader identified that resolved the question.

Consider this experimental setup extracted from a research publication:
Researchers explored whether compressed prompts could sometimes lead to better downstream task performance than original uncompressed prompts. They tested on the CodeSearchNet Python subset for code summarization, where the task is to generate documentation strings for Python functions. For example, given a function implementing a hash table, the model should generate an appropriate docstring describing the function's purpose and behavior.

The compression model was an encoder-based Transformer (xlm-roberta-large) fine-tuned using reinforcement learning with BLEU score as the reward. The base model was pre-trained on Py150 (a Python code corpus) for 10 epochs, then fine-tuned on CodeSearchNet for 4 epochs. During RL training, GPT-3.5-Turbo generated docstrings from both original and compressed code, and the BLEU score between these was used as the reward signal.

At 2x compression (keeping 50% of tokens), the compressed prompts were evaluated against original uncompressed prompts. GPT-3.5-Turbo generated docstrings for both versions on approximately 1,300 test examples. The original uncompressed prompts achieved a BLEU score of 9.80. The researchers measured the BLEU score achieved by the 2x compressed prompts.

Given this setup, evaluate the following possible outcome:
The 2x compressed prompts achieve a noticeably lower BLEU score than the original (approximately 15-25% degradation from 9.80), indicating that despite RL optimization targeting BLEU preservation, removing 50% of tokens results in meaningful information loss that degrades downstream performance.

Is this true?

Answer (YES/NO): NO